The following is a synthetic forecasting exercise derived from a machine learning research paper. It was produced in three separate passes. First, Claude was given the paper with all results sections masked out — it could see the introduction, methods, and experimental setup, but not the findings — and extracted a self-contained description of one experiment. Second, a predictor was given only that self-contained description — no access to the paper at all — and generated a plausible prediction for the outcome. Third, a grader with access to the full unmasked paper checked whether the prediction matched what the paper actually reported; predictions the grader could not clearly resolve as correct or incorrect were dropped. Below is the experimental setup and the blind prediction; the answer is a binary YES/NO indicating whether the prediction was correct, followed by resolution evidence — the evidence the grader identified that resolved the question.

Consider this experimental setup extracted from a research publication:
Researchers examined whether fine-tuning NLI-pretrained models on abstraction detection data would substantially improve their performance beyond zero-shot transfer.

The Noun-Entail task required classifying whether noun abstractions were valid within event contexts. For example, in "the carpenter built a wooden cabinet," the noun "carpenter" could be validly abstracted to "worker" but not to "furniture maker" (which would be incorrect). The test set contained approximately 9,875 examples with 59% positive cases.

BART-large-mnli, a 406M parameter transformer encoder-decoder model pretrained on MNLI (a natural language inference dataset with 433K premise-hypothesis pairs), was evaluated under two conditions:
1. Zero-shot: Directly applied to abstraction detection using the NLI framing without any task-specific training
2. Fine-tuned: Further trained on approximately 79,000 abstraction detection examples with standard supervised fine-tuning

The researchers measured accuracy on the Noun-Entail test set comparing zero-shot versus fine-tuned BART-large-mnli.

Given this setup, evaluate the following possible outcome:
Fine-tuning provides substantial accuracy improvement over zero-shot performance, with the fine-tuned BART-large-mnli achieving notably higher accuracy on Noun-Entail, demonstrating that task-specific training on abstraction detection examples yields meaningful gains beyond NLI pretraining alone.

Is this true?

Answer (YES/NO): YES